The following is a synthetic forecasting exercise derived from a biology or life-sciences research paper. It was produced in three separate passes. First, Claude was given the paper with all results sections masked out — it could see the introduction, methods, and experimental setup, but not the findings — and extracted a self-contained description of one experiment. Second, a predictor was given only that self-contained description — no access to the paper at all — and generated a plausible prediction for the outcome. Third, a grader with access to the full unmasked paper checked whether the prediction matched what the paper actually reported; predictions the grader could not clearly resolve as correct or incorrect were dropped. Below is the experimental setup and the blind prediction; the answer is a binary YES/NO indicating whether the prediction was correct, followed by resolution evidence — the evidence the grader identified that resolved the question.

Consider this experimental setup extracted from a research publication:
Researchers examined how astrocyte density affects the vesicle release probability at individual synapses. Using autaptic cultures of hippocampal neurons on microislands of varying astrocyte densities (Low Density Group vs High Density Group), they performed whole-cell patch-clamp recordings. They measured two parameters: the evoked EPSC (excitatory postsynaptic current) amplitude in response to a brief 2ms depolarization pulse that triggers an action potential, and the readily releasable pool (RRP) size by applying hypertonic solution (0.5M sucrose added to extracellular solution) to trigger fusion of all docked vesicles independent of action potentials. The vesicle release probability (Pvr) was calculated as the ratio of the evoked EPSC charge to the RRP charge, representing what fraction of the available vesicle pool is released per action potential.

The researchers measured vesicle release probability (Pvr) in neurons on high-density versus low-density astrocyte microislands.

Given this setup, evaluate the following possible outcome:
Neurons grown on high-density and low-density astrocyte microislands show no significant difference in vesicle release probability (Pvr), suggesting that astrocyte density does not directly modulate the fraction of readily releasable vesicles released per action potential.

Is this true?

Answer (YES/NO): YES